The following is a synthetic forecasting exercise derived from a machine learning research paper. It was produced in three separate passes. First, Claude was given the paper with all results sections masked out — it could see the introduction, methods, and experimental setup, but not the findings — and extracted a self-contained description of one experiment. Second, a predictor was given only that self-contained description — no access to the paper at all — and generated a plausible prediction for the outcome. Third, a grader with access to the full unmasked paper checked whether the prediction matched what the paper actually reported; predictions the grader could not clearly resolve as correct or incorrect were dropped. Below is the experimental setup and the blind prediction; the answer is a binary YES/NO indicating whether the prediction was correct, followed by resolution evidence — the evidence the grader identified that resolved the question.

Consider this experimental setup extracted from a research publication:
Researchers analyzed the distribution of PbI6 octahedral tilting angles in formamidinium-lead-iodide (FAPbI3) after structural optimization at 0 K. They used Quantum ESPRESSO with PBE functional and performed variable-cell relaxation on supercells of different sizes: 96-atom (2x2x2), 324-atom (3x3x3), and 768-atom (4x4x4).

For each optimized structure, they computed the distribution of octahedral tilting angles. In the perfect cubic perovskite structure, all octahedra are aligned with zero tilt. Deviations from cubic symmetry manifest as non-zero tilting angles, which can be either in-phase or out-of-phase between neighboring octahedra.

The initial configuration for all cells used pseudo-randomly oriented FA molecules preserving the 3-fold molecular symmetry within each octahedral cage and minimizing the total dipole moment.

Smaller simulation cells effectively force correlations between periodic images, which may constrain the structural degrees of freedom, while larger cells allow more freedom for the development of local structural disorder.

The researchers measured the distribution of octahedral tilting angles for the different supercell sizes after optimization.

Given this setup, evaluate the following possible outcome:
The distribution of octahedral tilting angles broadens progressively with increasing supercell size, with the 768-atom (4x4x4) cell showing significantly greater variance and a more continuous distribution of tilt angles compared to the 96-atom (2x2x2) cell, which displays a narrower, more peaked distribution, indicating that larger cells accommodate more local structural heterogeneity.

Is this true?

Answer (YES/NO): NO